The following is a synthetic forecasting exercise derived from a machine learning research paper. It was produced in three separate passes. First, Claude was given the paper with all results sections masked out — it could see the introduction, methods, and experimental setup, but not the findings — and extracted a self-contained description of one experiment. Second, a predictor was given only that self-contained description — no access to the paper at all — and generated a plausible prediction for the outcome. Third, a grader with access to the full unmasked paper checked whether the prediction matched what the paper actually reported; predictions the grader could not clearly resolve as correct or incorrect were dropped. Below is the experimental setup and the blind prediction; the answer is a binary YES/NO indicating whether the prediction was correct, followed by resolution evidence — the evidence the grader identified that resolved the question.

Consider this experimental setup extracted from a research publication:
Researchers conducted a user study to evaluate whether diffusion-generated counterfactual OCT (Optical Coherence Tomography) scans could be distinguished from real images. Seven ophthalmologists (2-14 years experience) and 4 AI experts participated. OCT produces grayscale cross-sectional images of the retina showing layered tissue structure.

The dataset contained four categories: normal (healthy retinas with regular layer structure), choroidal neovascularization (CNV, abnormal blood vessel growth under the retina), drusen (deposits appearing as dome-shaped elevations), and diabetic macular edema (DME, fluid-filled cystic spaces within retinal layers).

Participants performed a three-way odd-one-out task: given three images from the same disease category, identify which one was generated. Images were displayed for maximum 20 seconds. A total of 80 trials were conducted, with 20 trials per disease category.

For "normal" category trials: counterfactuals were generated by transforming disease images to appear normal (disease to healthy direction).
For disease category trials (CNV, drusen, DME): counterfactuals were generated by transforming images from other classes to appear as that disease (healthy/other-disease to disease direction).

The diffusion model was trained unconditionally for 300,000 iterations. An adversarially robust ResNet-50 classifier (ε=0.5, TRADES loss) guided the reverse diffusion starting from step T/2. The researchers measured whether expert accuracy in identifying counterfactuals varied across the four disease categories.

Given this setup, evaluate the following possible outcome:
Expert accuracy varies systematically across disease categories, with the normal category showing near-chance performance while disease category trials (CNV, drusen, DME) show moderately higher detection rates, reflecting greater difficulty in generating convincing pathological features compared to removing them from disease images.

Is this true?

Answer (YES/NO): NO